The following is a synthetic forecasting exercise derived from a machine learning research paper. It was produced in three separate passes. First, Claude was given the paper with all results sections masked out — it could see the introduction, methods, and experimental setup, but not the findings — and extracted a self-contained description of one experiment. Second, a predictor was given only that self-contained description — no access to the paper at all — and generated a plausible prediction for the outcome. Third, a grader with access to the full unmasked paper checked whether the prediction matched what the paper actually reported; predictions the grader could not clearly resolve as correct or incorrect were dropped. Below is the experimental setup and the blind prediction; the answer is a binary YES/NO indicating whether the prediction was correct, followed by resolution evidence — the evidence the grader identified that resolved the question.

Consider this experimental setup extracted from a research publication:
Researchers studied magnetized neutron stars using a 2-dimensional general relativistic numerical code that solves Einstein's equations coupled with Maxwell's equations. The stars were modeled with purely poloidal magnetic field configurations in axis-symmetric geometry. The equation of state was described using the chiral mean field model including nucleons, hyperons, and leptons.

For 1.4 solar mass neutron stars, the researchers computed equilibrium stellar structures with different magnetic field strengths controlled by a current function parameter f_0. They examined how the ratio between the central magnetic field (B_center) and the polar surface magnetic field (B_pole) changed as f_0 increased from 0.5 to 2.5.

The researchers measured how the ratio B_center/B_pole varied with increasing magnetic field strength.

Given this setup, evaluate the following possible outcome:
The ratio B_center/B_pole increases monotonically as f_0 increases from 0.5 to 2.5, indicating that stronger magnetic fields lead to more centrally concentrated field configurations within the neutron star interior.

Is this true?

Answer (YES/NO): YES